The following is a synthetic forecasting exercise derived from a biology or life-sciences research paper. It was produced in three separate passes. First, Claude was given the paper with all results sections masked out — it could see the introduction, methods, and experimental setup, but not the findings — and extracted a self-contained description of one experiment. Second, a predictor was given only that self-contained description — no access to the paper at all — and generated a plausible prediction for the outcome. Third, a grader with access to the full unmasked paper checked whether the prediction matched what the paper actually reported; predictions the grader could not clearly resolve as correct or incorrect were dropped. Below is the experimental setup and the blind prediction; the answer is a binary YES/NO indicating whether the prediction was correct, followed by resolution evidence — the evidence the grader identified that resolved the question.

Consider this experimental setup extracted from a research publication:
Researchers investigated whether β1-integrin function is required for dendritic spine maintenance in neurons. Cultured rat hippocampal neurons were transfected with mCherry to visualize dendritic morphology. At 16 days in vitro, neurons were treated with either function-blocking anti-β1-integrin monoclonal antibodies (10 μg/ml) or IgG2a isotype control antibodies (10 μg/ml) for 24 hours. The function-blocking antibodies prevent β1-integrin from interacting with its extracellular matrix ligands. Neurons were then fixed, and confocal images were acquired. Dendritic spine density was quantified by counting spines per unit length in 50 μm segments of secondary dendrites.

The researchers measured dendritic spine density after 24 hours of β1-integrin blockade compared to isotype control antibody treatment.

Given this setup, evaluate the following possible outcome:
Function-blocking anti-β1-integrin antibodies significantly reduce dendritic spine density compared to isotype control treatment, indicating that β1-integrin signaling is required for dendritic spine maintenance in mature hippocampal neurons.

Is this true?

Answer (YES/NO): YES